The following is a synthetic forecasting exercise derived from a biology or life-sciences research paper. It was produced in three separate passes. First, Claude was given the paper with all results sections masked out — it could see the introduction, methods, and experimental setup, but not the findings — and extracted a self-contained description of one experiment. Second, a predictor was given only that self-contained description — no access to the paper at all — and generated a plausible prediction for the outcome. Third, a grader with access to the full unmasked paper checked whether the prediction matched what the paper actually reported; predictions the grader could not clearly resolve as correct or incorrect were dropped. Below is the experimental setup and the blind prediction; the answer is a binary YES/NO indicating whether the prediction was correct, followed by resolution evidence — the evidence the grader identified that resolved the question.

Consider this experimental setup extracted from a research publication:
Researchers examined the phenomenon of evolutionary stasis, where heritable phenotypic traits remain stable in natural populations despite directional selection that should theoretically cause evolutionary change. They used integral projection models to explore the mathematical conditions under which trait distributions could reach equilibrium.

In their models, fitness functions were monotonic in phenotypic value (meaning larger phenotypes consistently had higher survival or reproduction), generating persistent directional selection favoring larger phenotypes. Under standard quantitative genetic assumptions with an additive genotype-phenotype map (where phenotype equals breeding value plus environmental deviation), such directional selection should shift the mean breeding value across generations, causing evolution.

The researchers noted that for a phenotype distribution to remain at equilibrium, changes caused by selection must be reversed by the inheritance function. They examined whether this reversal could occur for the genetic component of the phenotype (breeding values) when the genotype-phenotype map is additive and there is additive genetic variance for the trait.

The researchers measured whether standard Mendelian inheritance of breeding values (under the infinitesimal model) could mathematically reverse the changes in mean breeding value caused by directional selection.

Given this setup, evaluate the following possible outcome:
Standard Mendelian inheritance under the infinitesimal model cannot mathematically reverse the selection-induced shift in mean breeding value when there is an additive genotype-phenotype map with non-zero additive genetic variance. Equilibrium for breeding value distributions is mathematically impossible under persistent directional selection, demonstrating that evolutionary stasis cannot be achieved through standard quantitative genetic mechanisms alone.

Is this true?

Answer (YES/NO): YES